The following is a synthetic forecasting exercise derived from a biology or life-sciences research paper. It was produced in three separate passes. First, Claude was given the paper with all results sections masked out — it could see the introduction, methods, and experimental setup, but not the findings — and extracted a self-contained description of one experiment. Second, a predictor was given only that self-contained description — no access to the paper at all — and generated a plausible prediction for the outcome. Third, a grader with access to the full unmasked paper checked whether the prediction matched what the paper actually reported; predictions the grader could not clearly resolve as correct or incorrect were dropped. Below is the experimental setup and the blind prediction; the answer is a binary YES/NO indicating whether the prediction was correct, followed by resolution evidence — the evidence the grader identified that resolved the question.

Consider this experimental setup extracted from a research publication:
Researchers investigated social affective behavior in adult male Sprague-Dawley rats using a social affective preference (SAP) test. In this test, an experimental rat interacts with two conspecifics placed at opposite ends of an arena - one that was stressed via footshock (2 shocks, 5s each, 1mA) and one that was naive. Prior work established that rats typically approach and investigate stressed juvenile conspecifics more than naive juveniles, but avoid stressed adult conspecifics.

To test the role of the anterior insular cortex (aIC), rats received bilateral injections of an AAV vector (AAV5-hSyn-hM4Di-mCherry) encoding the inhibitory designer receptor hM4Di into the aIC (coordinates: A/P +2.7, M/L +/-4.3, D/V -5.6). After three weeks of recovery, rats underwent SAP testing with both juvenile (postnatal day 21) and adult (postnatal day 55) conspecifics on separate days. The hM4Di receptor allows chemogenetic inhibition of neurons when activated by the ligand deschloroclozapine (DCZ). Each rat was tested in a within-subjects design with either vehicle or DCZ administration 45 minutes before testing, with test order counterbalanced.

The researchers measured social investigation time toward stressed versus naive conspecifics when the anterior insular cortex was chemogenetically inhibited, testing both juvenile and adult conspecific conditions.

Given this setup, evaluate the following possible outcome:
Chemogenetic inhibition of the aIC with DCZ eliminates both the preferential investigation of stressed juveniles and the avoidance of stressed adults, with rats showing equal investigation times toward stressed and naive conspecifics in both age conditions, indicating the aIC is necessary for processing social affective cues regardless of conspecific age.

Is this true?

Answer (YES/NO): NO